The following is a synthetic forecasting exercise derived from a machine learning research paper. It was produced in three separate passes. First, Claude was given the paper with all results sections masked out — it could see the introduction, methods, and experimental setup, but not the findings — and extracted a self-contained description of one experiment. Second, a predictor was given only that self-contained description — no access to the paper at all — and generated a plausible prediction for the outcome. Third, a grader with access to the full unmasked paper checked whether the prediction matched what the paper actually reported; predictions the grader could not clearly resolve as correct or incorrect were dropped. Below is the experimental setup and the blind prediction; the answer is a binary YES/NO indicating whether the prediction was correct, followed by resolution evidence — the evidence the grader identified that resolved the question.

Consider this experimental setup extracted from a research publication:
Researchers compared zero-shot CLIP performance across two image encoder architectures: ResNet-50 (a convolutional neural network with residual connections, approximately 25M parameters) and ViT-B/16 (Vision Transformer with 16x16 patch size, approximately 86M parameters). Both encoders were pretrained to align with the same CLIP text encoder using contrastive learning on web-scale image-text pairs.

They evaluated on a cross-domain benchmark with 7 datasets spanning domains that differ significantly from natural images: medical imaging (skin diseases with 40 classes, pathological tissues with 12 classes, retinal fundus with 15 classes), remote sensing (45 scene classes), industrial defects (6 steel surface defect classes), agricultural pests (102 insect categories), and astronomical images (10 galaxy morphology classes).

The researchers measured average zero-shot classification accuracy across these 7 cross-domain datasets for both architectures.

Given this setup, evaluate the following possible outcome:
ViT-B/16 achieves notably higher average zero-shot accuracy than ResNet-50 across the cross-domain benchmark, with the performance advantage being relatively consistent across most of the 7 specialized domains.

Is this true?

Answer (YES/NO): NO